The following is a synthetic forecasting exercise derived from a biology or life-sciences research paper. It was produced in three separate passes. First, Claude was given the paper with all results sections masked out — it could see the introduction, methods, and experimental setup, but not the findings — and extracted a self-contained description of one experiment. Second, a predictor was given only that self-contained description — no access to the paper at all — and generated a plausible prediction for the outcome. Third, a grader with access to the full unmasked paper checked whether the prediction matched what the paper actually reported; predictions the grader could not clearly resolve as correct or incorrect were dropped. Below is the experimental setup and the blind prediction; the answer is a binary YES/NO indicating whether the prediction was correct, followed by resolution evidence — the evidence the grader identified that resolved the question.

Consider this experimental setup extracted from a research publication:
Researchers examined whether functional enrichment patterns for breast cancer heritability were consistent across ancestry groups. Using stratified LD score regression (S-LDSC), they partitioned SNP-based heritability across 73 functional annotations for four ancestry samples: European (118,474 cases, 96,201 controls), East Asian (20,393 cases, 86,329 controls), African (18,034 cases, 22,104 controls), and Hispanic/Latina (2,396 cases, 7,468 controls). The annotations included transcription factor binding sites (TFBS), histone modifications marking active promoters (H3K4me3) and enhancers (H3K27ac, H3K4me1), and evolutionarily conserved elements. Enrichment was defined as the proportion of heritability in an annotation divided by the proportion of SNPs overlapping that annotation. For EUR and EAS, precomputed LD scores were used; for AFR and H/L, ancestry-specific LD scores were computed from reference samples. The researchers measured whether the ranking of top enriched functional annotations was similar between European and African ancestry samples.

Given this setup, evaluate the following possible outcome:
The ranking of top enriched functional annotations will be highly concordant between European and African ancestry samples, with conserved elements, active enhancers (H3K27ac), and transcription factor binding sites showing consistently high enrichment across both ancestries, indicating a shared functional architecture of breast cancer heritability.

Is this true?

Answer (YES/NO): NO